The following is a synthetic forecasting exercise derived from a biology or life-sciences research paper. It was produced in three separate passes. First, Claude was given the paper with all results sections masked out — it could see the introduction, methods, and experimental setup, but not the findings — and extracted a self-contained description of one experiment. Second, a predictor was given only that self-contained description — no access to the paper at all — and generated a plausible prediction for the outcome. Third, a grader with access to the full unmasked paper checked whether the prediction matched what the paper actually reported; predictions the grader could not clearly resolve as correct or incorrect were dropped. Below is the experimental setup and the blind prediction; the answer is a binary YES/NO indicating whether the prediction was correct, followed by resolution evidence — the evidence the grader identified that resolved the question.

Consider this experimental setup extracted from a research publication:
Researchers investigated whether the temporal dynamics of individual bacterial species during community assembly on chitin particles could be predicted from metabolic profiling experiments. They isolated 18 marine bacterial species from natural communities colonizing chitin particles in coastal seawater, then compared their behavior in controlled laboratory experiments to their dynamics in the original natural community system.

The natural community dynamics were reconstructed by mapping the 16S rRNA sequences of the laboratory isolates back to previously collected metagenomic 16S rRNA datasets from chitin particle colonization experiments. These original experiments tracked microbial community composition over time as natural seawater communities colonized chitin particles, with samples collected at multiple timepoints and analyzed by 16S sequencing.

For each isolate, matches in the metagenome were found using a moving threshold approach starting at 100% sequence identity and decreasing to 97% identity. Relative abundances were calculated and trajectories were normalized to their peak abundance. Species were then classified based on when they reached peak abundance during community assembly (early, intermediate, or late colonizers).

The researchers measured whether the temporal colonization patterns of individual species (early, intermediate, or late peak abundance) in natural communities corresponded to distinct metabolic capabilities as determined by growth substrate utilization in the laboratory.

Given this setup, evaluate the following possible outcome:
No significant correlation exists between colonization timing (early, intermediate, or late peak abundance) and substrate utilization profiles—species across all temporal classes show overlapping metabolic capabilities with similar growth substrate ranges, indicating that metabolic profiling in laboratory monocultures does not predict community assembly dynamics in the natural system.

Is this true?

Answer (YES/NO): NO